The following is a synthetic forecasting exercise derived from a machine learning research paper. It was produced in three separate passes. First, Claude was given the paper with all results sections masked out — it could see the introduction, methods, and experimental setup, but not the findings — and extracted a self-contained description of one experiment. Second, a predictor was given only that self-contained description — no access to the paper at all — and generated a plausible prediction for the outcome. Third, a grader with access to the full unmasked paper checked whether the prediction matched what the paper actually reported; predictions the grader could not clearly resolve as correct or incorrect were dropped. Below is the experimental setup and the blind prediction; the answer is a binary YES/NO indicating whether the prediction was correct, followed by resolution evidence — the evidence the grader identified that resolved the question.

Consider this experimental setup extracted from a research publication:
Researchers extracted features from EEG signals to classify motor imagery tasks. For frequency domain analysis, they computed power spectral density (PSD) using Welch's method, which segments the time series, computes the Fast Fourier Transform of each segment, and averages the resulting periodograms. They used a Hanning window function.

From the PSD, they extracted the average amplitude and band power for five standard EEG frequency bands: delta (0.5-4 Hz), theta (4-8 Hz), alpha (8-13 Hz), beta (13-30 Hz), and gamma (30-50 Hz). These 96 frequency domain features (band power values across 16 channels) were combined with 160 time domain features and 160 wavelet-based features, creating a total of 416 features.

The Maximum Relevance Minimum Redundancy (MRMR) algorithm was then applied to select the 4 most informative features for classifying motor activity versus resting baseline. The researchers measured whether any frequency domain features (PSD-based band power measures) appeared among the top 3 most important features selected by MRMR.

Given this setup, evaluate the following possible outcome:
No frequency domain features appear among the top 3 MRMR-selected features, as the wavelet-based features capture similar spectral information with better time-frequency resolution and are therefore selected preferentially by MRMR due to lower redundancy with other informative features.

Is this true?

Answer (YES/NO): YES